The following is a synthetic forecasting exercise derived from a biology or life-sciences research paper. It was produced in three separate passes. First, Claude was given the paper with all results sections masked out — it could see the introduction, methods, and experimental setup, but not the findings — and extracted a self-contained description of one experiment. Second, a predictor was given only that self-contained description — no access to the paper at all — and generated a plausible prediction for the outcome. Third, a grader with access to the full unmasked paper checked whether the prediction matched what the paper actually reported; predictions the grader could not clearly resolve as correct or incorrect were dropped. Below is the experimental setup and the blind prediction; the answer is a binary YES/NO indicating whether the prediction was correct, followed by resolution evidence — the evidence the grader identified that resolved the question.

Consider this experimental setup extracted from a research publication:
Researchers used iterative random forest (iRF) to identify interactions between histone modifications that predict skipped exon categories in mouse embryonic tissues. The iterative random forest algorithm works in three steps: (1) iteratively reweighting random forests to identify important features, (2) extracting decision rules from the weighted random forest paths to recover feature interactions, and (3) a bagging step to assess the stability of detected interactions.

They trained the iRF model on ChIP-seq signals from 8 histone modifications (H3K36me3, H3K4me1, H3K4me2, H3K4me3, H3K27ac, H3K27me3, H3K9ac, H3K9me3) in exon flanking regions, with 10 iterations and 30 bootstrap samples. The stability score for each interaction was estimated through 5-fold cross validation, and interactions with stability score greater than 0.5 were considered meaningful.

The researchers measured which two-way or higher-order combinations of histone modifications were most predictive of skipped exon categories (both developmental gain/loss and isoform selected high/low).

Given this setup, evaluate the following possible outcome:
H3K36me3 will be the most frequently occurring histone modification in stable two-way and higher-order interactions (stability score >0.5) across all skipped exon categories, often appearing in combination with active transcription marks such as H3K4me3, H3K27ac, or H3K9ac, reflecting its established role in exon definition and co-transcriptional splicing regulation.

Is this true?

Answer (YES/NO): NO